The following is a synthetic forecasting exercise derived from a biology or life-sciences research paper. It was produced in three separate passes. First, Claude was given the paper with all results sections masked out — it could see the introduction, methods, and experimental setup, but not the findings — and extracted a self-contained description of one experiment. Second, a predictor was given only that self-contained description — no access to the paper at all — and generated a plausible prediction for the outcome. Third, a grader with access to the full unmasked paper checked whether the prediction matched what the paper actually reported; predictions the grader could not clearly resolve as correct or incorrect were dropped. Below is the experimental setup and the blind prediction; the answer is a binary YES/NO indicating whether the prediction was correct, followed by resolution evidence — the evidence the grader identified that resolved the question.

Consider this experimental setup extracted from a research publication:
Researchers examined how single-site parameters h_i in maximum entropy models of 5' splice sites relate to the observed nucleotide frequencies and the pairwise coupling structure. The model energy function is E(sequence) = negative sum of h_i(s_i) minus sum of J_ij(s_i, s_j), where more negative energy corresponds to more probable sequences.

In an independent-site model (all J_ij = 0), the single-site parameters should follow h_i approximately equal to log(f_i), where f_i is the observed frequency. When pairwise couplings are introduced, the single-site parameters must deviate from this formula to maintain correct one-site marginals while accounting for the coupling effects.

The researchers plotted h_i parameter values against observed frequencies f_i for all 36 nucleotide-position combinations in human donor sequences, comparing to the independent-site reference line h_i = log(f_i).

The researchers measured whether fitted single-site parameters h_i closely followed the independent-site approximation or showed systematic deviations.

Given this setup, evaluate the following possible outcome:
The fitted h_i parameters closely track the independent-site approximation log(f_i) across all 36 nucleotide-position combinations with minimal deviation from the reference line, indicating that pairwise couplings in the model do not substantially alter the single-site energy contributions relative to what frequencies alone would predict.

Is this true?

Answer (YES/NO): NO